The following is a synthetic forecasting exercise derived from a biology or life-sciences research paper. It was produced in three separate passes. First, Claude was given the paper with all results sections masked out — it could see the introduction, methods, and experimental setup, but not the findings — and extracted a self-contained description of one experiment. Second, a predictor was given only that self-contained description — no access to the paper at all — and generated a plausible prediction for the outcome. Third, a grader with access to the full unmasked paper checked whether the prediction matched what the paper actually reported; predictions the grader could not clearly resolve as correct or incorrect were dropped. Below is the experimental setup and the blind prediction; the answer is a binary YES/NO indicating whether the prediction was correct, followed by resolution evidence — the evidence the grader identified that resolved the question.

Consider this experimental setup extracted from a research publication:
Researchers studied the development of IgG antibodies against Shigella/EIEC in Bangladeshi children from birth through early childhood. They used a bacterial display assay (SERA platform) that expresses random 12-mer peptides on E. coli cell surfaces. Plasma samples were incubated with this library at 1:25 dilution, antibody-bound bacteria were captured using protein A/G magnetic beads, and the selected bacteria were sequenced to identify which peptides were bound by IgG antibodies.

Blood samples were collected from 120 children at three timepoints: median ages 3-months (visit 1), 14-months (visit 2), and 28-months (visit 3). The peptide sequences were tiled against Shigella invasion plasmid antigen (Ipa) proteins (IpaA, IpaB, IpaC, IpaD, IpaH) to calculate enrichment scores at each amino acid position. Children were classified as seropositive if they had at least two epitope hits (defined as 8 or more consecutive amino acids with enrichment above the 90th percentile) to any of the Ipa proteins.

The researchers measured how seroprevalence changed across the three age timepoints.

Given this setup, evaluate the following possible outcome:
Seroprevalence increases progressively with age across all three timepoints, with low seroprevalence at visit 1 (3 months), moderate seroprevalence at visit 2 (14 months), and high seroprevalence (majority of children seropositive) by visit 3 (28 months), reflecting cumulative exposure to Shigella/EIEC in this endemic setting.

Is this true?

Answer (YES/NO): NO